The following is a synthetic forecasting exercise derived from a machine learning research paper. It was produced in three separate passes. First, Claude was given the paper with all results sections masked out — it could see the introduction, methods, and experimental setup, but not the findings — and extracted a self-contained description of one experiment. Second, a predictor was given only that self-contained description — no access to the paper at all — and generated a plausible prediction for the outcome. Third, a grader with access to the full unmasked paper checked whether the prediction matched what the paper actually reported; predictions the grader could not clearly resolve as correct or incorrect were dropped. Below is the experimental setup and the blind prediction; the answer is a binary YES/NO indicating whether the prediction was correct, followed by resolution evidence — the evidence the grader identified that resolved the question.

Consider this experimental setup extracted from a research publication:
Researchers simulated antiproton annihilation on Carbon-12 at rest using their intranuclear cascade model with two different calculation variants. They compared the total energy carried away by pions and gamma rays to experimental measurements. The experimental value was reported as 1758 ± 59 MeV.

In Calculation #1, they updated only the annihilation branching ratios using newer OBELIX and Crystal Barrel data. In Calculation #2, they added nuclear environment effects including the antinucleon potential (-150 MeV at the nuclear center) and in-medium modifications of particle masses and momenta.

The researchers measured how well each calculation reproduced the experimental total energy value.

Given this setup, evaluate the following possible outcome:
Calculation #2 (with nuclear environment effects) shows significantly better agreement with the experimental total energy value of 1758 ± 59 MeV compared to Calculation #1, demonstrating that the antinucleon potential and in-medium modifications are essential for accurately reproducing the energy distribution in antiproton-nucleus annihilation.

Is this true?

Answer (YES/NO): NO